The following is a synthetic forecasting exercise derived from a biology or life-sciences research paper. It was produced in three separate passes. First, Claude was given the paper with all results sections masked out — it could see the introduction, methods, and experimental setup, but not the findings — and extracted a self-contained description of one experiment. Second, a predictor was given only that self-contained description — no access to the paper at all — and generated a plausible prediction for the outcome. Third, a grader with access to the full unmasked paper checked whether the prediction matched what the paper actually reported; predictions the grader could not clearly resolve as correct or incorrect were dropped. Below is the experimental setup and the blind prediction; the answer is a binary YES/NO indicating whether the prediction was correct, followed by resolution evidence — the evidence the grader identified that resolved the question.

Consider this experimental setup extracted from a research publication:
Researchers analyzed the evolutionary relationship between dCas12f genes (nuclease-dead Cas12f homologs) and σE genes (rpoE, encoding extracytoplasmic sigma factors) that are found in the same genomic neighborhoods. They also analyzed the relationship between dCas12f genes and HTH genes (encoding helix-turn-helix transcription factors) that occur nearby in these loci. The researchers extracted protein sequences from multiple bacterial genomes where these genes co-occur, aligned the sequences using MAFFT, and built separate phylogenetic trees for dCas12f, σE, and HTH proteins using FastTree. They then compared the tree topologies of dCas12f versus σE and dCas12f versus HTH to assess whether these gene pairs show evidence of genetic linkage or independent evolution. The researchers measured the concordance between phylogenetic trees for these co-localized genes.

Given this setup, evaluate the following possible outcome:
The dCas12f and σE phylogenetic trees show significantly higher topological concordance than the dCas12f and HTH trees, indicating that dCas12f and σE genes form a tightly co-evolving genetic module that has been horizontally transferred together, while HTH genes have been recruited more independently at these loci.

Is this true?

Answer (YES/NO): YES